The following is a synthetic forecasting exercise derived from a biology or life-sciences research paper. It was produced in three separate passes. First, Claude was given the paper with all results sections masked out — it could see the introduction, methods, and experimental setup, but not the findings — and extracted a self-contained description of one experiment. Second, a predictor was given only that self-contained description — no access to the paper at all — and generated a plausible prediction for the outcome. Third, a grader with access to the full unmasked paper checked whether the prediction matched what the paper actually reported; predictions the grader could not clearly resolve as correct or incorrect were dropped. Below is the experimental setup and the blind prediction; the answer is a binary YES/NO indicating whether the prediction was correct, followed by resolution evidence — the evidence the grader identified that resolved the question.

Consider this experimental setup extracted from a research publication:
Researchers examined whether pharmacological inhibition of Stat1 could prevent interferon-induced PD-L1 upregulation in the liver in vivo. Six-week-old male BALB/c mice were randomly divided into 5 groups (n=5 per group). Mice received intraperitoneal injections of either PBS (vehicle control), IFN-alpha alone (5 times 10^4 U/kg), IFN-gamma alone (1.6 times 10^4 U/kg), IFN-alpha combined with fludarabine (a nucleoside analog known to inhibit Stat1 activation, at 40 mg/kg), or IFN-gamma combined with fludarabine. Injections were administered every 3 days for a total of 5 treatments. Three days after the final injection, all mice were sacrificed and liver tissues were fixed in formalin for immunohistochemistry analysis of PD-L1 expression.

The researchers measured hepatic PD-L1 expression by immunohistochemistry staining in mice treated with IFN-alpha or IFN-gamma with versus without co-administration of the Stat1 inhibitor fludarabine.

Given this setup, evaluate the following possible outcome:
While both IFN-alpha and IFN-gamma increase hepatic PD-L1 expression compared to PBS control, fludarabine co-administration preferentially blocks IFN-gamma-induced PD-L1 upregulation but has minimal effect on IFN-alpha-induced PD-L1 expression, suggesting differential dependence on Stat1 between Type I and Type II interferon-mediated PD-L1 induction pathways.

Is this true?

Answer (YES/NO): NO